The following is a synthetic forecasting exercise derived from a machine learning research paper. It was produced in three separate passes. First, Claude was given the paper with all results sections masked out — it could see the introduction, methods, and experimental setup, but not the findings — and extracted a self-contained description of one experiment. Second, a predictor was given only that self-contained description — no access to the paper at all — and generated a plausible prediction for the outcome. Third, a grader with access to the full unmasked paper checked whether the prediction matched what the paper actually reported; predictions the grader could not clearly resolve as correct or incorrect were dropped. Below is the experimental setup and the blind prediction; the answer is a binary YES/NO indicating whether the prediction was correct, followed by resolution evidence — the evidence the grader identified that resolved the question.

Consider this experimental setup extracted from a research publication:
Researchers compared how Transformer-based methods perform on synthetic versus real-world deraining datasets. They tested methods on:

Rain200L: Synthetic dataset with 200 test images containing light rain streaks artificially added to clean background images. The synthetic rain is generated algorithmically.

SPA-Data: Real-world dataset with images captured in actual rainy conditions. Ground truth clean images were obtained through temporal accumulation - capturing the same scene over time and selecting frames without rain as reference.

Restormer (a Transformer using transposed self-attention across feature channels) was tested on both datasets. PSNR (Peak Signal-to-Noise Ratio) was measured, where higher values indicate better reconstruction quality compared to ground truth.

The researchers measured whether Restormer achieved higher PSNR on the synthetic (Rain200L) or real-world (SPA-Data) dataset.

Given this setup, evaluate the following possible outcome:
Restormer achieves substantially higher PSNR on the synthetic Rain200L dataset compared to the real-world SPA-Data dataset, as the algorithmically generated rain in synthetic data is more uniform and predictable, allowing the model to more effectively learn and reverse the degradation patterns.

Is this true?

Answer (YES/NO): NO